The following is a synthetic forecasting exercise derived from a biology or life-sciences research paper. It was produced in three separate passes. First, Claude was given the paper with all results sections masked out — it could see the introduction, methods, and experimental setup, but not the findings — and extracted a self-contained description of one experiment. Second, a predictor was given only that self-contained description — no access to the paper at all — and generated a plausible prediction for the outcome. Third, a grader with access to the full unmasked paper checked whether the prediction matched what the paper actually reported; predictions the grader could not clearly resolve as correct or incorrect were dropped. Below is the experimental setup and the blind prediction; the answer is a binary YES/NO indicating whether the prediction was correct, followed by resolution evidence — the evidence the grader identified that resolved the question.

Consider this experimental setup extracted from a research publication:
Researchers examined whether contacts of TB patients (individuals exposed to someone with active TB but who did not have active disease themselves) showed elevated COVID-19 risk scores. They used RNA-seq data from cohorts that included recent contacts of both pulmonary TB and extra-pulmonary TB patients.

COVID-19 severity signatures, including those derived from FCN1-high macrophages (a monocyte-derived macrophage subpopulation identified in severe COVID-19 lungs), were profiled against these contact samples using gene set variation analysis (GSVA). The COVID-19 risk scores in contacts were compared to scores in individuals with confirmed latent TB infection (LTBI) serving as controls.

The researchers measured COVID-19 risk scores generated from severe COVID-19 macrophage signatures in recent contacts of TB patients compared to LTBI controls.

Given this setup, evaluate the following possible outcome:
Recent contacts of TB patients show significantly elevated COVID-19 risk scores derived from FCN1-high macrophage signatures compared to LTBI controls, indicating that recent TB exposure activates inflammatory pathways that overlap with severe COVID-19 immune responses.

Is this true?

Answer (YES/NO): YES